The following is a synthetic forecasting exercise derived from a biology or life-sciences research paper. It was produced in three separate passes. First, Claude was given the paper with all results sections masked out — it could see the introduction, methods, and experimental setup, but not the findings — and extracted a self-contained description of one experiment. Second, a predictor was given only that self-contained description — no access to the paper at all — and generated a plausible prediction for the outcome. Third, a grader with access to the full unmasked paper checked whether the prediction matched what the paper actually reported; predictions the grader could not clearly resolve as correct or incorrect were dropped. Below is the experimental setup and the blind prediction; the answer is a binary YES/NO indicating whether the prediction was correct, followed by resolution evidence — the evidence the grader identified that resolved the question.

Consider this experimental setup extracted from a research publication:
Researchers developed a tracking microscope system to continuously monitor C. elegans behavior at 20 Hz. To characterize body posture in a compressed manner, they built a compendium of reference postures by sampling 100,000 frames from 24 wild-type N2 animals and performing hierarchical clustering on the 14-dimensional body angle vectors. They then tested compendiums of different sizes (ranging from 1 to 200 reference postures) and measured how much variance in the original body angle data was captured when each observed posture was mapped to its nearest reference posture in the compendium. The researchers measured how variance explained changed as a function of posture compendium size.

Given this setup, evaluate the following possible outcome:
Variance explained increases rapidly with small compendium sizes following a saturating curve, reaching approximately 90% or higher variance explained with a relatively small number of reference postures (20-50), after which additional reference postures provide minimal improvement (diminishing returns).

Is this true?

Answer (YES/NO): NO